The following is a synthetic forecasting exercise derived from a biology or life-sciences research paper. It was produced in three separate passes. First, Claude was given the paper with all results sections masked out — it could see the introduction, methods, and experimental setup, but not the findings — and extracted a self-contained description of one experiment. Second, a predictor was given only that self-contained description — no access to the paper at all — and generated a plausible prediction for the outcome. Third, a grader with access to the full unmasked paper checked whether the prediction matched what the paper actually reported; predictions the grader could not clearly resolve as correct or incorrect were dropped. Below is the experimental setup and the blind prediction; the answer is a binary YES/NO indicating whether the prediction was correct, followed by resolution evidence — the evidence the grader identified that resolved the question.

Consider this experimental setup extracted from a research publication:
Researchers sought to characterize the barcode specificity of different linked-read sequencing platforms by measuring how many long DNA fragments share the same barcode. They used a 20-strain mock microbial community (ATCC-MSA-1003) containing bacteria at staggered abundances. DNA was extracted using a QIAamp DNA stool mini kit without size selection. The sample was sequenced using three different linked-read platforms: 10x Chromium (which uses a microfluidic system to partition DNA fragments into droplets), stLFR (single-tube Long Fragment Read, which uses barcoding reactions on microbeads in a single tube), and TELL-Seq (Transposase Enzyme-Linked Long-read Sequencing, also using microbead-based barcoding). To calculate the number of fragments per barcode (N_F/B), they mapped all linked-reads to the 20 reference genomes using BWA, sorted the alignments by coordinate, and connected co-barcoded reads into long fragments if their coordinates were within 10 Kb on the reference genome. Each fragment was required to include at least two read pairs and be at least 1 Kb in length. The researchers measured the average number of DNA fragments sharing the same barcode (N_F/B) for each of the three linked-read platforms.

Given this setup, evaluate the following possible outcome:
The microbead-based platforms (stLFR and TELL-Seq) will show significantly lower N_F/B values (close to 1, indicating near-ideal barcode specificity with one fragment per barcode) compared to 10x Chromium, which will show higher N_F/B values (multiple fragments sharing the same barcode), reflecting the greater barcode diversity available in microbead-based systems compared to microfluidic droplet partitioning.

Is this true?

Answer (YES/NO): NO